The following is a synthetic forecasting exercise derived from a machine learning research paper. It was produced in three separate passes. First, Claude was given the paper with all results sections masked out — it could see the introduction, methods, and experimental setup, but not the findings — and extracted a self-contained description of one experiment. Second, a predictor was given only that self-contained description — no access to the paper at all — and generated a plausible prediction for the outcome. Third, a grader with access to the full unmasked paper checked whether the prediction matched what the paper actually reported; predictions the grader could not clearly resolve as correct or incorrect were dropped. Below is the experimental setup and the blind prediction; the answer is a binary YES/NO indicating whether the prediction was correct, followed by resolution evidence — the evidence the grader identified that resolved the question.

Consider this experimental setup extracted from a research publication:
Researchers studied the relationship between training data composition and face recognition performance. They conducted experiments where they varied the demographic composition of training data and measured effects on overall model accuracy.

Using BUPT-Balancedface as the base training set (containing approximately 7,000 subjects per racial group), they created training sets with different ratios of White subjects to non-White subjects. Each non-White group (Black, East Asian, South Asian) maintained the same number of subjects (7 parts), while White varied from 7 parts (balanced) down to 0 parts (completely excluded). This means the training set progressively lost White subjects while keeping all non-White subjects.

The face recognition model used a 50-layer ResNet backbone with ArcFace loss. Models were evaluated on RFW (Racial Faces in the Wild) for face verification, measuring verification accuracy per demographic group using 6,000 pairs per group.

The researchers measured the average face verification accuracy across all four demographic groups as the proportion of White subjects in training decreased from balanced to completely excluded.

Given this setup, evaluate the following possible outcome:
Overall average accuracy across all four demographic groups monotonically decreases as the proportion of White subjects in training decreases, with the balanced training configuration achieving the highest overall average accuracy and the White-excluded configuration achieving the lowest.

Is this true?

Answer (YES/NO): NO